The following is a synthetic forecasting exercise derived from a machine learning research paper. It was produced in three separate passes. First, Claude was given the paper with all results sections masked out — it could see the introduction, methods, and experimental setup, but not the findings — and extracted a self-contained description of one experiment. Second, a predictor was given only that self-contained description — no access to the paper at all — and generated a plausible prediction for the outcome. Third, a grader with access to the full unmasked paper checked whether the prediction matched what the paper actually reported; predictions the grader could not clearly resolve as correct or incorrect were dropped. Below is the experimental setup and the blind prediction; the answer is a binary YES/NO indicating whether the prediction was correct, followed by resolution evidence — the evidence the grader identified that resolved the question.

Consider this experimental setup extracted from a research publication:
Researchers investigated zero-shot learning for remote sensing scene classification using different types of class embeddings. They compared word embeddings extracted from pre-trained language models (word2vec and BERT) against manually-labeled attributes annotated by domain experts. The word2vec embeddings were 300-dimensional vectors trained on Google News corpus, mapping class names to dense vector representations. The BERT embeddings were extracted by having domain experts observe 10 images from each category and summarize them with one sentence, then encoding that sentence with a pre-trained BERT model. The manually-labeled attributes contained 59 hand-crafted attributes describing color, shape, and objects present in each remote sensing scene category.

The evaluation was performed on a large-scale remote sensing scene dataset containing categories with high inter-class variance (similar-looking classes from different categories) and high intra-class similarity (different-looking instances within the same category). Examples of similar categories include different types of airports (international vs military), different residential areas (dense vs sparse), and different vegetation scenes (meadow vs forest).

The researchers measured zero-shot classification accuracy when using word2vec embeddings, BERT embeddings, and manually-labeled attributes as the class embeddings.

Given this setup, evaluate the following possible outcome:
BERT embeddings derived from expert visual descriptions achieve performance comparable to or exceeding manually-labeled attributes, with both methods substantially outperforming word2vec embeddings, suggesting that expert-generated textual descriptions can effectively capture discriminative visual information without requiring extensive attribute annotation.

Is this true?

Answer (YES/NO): NO